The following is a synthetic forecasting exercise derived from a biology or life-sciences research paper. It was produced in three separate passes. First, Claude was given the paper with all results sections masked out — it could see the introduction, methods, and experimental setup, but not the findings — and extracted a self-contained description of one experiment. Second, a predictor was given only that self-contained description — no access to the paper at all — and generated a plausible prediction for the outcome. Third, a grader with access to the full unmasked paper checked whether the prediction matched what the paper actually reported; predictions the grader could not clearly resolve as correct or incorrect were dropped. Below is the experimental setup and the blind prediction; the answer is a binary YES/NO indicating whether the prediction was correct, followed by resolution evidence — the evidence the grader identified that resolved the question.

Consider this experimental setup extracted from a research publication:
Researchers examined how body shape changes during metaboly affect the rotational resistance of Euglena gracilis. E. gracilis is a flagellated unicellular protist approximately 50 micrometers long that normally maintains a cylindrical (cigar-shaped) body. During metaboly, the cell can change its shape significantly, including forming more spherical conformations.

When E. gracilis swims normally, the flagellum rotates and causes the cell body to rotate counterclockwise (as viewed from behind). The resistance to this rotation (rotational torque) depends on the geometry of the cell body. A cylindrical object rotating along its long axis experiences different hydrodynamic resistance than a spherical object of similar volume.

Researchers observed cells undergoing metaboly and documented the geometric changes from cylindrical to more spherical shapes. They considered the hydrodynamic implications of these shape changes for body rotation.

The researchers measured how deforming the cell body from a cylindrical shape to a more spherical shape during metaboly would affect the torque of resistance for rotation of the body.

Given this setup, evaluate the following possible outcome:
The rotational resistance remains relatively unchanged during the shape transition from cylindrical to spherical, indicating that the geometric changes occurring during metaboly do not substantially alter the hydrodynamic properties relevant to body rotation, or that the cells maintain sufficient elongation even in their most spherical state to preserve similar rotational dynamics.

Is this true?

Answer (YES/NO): NO